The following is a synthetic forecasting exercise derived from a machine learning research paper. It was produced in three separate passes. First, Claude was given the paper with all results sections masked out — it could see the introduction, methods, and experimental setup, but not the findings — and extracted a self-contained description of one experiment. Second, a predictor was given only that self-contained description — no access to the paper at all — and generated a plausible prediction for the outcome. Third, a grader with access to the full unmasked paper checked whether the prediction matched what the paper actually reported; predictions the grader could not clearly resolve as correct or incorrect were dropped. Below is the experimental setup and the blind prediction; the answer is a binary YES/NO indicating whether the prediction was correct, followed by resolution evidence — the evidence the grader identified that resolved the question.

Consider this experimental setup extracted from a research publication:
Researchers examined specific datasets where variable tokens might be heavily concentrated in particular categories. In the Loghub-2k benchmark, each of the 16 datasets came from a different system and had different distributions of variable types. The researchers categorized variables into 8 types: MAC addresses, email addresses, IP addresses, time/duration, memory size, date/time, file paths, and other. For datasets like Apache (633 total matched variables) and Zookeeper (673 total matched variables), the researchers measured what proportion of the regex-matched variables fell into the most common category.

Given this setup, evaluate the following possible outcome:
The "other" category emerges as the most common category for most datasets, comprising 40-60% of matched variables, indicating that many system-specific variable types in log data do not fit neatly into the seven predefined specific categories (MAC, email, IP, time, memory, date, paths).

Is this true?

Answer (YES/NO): NO